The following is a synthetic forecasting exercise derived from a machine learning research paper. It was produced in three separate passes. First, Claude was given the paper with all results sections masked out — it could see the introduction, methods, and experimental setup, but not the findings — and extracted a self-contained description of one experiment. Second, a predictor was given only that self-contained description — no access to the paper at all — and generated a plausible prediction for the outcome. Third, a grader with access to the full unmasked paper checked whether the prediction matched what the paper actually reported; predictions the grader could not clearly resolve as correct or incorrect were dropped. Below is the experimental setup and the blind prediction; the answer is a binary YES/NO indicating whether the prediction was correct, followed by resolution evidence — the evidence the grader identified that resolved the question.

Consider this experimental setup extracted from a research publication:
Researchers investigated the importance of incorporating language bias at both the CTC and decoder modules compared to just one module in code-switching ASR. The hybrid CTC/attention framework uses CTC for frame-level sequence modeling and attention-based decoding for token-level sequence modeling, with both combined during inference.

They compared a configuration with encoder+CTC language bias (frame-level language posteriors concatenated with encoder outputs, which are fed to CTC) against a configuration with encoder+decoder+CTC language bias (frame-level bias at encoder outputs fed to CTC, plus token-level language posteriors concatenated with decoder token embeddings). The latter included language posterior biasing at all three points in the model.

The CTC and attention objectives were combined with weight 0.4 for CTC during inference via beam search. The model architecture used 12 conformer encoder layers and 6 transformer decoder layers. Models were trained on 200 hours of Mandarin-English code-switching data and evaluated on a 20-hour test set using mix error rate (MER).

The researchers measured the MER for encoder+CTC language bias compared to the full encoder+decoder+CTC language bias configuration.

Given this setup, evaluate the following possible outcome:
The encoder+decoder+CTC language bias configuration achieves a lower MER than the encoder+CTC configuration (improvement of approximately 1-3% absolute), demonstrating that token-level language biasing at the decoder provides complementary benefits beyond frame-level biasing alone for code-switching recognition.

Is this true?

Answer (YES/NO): NO